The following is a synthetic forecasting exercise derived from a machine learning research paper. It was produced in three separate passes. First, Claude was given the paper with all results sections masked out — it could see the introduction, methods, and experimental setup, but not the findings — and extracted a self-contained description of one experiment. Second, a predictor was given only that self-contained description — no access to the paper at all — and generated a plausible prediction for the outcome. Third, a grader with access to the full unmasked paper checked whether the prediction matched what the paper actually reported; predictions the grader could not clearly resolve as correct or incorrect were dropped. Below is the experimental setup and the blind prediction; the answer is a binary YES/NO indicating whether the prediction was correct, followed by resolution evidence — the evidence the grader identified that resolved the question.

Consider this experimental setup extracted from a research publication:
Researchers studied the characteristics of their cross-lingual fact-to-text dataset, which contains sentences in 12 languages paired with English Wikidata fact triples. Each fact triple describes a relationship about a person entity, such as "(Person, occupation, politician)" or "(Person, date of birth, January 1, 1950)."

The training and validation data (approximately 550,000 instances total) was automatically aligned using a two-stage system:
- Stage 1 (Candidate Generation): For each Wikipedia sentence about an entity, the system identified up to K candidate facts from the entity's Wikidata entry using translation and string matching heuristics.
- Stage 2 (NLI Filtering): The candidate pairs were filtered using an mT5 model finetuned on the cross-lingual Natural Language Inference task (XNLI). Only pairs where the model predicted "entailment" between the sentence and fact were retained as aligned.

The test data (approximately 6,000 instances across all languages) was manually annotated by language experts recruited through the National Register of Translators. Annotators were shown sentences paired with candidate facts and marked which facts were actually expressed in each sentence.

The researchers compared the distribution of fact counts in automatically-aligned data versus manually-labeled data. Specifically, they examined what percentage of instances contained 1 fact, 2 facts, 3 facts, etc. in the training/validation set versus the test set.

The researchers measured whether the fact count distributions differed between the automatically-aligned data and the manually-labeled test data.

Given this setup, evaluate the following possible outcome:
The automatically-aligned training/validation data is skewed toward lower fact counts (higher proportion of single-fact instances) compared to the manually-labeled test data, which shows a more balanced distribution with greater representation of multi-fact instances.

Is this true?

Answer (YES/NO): NO